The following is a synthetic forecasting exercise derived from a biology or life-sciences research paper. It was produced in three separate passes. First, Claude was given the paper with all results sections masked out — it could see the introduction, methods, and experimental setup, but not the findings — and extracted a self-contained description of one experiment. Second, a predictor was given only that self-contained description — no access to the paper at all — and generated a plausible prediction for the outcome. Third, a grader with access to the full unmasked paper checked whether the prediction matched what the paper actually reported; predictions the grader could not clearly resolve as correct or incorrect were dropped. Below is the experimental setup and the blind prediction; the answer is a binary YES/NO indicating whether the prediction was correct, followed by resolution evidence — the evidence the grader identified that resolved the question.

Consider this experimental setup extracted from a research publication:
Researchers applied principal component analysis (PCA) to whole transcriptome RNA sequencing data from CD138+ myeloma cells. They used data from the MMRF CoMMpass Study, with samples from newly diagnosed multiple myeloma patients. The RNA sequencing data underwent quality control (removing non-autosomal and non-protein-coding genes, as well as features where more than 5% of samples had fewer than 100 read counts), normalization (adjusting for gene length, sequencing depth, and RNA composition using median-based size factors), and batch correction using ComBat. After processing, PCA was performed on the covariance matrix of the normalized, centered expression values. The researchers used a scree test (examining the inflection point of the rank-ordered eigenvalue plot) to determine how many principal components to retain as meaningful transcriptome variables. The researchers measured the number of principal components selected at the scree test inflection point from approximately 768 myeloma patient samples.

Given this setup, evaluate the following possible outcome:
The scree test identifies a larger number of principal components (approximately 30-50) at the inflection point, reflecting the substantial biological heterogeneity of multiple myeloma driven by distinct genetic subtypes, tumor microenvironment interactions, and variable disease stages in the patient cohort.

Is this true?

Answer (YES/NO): YES